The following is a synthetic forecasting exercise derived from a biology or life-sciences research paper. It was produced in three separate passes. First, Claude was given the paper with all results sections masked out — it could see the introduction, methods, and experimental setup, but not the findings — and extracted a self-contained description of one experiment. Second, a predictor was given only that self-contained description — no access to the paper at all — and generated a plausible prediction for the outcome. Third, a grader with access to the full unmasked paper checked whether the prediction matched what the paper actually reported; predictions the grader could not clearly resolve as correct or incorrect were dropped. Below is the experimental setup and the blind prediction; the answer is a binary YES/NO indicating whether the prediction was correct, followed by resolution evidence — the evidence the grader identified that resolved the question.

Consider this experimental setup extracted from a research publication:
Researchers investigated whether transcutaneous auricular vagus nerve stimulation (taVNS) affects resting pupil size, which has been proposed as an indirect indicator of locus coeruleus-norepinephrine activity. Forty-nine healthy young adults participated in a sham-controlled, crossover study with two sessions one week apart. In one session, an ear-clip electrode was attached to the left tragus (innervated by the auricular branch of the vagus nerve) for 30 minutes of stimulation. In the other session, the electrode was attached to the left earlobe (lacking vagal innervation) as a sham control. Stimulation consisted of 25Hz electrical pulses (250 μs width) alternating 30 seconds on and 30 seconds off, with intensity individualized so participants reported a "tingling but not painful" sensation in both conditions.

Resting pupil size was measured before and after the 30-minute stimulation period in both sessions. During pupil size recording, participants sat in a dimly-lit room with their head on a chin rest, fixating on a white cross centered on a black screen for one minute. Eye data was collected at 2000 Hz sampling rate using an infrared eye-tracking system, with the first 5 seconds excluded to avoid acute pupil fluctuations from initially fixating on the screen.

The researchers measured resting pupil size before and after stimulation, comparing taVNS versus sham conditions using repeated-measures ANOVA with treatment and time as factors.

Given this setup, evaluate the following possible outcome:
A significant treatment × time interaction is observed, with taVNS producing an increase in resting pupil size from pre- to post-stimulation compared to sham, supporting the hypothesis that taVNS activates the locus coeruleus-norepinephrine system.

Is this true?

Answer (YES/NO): NO